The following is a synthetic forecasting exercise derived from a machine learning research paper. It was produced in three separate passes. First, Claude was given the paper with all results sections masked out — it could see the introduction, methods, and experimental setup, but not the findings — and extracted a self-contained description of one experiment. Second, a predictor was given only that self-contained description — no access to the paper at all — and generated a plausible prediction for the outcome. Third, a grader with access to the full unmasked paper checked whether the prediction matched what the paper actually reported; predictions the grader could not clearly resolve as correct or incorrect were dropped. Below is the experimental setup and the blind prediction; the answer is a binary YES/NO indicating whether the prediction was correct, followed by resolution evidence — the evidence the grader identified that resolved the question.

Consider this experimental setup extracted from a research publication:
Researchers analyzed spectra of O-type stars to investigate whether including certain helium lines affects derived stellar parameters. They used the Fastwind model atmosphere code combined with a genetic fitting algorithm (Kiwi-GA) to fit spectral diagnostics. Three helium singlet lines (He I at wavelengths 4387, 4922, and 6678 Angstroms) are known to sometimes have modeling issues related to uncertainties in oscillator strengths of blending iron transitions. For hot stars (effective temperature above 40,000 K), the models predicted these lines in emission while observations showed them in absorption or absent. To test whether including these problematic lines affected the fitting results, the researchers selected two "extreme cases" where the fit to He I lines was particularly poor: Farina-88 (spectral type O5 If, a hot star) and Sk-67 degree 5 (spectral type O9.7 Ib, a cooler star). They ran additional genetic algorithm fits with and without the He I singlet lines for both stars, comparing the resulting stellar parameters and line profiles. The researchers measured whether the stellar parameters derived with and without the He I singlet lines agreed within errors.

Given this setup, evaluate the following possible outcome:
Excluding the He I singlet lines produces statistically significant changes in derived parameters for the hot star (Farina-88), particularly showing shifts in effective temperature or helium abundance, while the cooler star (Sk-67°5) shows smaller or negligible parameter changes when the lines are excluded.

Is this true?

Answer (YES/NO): NO